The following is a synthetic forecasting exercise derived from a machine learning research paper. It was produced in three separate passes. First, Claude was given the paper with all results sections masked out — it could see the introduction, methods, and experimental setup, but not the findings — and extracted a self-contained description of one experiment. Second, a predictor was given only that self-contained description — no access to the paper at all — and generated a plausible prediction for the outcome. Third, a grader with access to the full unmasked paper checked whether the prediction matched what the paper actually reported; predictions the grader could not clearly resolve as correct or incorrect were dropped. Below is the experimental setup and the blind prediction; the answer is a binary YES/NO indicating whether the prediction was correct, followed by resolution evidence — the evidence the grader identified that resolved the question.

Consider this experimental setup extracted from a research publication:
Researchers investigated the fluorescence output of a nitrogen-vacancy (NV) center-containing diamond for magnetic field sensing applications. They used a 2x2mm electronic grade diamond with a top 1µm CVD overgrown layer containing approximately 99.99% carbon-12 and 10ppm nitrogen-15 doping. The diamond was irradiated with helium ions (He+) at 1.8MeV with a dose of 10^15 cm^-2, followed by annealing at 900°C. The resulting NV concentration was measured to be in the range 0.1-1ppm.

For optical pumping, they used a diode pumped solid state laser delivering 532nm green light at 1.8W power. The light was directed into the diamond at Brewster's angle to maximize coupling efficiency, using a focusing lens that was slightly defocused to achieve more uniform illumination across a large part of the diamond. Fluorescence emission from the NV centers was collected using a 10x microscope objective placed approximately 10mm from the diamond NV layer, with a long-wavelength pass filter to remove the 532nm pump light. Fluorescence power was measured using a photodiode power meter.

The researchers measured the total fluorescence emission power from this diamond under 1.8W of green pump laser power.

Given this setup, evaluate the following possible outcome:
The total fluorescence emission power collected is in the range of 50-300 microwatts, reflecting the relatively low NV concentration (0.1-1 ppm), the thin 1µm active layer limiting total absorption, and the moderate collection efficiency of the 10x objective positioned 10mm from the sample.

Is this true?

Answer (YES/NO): YES